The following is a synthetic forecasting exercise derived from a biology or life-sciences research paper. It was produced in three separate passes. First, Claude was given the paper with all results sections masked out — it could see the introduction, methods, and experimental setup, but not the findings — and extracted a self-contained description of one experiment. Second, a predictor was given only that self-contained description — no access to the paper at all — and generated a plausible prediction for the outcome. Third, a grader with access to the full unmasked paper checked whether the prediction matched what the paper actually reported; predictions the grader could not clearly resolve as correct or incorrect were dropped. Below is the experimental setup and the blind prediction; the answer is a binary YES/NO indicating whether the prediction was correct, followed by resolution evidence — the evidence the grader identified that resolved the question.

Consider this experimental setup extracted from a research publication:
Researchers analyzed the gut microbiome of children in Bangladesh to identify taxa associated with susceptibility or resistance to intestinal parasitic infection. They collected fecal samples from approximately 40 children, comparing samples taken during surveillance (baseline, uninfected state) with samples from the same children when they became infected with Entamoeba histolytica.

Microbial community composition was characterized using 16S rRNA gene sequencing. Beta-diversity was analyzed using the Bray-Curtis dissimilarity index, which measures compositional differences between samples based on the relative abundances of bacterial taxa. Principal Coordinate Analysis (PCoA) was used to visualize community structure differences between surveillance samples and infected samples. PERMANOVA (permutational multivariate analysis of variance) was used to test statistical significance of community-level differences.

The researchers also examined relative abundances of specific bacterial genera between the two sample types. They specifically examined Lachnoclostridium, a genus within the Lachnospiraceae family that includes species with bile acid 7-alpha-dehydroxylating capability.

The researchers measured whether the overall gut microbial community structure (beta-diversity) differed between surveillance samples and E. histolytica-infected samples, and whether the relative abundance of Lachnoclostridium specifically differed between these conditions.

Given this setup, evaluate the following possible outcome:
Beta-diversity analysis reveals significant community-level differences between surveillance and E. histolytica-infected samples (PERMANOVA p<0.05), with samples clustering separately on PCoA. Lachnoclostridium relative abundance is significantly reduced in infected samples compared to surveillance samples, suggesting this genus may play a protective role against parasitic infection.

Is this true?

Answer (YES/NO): YES